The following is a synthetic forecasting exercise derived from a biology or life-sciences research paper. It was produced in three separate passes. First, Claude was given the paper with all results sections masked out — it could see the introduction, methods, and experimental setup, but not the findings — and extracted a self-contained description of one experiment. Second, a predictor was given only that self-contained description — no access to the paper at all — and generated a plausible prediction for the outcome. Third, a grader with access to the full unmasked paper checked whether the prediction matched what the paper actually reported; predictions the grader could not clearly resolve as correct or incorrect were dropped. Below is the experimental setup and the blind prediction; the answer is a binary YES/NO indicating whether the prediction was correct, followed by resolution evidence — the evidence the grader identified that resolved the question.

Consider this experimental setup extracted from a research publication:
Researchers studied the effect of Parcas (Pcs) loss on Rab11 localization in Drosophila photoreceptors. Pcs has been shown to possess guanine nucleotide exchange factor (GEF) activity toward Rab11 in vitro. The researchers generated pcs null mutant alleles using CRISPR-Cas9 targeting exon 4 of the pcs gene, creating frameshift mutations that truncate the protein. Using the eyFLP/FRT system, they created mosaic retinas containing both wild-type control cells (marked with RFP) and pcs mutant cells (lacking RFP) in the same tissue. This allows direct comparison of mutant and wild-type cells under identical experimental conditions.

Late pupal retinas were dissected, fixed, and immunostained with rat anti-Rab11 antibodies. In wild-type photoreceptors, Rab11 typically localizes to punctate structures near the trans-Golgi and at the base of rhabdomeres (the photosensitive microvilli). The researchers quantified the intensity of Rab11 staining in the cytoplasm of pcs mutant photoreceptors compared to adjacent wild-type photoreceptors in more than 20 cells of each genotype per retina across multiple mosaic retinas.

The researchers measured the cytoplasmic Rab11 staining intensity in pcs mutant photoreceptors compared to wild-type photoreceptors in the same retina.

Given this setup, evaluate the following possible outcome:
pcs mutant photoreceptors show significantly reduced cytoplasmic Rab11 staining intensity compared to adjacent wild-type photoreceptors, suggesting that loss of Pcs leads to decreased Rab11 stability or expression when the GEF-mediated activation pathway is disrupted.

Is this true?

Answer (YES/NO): NO